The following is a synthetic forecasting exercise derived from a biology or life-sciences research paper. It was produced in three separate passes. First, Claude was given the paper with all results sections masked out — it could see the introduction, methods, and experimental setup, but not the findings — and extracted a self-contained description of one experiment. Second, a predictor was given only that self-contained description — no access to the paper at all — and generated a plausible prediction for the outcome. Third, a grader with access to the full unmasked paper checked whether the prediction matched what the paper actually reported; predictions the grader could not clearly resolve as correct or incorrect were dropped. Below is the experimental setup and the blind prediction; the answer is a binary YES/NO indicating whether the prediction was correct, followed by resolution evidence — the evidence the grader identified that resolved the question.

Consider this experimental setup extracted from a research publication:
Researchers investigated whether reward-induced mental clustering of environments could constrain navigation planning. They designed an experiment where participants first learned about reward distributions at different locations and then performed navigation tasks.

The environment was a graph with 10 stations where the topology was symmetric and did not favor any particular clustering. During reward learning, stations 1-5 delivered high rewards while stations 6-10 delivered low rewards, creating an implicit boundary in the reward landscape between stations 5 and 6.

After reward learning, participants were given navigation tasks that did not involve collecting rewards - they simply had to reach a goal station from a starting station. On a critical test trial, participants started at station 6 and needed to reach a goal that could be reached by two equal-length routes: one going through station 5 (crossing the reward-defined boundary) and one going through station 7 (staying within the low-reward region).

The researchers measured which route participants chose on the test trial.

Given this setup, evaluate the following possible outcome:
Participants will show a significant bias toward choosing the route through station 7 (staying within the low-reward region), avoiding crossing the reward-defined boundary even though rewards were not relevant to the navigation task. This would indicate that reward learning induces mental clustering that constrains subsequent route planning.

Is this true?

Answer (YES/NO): NO